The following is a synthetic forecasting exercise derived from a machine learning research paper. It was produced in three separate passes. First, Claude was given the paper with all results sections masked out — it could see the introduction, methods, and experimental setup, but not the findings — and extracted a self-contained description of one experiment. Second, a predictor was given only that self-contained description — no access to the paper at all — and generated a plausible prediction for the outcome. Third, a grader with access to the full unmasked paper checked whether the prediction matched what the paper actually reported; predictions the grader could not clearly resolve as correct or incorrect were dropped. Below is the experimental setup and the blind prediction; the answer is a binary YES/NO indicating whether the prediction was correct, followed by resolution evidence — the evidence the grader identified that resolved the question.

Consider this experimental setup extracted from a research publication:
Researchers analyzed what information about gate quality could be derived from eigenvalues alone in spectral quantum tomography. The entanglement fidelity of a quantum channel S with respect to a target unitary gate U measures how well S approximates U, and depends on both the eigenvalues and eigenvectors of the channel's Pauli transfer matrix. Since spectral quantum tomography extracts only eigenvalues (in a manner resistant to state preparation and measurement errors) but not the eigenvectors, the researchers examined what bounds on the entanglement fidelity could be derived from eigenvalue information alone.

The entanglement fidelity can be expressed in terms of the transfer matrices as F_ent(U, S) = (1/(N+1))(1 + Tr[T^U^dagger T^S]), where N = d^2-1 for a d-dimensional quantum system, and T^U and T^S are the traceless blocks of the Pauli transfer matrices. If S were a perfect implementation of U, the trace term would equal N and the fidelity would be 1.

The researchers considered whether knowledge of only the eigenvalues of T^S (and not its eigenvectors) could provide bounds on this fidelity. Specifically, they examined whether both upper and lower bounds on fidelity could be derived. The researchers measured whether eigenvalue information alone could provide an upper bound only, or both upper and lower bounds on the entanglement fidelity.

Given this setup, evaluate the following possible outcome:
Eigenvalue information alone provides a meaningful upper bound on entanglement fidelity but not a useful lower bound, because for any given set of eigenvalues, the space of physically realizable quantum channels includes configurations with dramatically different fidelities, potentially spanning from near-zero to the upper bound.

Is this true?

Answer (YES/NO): YES